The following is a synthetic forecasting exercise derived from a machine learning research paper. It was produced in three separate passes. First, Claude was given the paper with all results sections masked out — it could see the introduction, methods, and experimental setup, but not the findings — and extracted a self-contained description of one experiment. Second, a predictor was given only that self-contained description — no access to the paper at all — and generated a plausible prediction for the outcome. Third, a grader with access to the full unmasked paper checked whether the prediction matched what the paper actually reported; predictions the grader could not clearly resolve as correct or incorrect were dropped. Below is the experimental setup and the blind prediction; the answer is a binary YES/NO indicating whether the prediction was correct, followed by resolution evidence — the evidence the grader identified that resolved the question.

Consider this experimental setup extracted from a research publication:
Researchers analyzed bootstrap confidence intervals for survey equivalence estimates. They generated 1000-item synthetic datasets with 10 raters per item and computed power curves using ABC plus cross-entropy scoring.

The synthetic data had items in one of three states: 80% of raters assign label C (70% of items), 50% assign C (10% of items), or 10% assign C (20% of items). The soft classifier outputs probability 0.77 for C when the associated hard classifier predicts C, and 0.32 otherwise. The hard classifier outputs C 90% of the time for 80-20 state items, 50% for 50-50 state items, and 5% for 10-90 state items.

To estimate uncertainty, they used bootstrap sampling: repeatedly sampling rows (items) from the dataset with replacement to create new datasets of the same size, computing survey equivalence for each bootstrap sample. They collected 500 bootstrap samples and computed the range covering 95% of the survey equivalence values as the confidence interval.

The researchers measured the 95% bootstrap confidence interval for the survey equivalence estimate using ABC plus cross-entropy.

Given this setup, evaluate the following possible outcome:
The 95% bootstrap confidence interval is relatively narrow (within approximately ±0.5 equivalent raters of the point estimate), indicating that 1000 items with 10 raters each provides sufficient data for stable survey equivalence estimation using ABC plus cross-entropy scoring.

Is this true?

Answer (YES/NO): YES